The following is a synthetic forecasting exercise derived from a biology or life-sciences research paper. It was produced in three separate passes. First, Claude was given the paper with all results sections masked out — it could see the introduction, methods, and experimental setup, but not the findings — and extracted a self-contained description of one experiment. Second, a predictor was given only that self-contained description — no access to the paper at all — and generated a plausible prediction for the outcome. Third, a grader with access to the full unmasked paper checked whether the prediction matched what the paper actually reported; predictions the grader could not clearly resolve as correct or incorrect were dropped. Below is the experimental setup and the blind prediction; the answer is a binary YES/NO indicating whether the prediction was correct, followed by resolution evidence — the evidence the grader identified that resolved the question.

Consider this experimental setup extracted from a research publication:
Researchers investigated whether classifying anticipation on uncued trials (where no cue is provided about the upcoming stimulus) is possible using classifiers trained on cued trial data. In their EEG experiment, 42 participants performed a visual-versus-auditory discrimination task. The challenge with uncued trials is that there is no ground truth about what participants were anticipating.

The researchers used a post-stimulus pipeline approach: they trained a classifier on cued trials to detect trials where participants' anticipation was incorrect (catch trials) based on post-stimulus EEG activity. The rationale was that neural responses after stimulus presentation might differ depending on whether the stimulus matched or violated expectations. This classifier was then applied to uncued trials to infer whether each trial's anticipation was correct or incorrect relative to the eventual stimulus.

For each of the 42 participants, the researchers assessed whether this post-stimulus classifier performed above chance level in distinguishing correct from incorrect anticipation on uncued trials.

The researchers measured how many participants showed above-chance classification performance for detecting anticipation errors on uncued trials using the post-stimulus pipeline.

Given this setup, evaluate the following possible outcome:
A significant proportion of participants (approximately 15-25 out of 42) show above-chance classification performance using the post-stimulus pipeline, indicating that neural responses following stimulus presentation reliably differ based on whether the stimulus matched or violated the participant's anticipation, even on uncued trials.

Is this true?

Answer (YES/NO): NO